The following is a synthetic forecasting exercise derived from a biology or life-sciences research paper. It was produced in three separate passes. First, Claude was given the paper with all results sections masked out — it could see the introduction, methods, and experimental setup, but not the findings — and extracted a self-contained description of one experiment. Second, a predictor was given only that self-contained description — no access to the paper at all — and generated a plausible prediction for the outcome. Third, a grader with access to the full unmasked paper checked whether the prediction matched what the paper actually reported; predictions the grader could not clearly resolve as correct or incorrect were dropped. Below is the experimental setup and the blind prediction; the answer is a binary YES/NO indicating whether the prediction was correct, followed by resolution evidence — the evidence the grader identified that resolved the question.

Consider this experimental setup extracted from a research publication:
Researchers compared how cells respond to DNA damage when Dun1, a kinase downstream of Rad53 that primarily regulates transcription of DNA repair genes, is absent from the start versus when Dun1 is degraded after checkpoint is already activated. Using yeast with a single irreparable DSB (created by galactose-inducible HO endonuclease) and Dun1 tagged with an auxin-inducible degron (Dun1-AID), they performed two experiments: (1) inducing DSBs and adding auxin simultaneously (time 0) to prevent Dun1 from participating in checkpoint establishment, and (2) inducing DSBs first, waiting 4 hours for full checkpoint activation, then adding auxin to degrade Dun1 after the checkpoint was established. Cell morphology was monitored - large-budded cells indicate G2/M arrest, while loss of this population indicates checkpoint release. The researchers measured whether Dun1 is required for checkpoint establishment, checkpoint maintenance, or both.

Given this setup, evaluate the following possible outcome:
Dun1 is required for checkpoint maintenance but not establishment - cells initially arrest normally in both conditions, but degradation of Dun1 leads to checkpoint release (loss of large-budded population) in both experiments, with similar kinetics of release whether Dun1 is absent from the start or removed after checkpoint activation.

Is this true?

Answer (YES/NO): NO